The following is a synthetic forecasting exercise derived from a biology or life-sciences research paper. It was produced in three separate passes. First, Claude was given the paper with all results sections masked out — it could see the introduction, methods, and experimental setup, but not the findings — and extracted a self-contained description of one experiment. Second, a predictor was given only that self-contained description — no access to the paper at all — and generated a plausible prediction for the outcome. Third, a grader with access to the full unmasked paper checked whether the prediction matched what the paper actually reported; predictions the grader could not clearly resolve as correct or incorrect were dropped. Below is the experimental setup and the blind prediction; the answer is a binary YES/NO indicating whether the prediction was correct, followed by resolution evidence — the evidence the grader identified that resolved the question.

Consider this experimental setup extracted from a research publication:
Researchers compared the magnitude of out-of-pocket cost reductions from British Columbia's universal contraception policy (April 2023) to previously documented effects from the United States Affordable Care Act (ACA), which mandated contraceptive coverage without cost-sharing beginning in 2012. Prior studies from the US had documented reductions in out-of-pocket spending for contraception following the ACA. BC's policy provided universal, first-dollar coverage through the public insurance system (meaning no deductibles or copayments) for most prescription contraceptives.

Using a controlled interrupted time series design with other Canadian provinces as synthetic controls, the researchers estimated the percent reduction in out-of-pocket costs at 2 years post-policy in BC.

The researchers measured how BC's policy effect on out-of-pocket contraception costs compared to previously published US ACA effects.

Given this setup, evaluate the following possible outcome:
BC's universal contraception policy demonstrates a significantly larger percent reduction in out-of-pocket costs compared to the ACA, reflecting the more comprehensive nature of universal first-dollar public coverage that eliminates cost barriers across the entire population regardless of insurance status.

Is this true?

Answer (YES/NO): NO